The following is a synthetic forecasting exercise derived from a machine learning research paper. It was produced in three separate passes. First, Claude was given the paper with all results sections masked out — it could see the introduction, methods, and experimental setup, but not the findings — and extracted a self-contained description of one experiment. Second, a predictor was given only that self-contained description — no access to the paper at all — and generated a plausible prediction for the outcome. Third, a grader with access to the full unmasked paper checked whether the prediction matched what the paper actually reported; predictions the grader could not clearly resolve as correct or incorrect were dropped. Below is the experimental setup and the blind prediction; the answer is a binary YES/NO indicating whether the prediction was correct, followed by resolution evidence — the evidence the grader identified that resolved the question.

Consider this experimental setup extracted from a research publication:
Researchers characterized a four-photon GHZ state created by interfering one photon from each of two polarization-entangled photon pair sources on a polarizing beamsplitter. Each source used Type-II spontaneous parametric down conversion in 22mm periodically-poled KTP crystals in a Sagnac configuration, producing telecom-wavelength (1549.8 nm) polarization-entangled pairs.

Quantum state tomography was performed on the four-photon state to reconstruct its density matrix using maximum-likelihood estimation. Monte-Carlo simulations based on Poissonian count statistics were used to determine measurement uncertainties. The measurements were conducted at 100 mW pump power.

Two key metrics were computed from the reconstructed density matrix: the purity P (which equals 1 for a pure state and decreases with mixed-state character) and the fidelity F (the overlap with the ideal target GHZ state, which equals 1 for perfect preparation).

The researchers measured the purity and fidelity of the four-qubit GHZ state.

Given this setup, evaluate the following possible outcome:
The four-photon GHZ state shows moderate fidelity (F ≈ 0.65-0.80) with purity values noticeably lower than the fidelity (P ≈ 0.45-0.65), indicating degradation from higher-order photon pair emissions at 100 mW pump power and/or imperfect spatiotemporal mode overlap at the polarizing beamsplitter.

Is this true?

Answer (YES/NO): NO